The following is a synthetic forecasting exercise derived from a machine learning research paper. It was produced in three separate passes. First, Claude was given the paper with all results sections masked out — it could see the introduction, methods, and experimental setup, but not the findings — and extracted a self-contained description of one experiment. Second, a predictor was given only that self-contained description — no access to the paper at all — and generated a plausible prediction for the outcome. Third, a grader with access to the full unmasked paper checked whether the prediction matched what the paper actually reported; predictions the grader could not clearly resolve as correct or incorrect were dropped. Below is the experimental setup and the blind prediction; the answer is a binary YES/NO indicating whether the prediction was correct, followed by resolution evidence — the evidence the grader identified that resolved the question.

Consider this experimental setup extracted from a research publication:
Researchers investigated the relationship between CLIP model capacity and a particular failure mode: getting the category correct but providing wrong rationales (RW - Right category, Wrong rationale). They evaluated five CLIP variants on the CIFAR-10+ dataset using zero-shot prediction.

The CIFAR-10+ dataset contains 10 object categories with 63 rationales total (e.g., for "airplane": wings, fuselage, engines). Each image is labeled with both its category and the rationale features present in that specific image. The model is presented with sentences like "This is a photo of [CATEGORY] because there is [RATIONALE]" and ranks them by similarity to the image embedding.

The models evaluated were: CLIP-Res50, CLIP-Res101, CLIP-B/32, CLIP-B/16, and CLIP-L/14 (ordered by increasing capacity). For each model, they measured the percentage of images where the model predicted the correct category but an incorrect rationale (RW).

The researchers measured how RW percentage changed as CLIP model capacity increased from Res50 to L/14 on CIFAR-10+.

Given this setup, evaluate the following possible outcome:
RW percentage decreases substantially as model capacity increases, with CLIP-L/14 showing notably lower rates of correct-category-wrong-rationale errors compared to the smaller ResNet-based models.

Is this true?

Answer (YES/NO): NO